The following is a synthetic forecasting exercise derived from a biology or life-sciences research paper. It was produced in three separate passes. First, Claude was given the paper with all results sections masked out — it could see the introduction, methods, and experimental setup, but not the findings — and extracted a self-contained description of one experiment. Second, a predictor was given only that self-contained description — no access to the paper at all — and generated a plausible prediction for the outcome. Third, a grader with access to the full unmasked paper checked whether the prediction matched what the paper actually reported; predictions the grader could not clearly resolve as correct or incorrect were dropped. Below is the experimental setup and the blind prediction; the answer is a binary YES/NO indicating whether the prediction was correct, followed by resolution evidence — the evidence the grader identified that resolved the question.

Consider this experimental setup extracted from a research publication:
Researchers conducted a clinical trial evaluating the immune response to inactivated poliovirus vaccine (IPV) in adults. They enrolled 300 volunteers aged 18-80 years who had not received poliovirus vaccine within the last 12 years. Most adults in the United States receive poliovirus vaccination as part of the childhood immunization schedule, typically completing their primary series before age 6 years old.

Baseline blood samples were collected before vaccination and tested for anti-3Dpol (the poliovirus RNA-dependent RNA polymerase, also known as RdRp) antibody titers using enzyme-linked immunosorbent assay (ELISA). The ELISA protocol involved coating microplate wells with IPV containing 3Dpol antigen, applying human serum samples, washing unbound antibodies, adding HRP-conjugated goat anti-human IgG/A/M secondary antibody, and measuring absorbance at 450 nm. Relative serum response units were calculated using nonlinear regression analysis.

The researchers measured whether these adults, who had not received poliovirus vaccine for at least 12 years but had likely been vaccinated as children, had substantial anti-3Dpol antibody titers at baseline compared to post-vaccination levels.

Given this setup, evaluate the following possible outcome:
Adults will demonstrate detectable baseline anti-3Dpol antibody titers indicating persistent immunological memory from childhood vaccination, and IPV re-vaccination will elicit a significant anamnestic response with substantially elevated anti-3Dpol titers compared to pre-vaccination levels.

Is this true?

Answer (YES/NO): YES